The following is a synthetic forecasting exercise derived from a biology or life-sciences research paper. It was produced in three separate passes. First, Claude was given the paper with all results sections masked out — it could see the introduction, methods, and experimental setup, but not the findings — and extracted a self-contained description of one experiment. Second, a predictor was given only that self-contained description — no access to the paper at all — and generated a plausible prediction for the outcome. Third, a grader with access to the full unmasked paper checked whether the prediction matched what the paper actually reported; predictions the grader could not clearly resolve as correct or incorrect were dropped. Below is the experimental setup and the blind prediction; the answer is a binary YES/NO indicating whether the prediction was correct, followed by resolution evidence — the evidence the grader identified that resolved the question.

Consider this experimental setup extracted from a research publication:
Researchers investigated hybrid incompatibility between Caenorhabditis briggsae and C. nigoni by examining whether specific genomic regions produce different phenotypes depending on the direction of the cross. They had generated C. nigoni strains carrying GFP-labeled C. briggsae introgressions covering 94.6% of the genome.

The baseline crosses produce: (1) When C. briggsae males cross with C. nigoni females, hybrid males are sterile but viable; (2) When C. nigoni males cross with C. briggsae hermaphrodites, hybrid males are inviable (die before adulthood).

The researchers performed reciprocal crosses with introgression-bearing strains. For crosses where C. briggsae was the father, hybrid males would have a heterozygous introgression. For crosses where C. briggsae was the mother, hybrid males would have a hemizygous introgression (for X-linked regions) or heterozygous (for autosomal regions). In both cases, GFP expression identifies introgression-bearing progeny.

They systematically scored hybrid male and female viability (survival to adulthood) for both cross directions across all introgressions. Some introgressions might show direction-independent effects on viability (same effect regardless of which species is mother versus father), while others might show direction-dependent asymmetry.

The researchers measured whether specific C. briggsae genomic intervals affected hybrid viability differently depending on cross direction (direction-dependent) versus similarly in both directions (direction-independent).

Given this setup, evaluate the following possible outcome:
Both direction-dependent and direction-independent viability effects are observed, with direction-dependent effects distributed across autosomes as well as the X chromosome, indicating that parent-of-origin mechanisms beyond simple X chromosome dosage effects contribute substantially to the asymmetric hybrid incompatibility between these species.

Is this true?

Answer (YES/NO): NO